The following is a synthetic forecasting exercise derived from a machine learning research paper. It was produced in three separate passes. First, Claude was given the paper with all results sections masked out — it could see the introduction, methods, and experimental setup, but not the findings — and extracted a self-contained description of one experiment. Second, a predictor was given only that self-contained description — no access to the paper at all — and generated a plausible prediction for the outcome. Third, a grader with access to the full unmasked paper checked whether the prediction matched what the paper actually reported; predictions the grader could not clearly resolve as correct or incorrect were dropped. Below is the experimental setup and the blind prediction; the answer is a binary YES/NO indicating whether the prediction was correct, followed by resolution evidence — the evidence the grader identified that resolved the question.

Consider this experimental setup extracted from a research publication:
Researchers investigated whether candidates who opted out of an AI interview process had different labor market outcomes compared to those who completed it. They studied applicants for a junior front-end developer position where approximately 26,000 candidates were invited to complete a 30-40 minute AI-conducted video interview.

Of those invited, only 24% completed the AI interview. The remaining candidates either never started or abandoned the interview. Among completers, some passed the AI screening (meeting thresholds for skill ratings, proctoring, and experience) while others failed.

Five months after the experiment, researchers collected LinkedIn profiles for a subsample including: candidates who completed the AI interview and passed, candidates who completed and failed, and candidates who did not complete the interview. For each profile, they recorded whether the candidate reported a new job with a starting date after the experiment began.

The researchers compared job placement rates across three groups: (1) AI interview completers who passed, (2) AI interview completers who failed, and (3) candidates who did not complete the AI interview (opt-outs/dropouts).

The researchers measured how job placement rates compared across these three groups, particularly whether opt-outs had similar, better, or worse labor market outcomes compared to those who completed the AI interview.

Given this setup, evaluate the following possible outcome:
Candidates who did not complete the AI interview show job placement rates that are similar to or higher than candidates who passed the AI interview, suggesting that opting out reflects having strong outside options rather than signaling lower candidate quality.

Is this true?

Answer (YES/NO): NO